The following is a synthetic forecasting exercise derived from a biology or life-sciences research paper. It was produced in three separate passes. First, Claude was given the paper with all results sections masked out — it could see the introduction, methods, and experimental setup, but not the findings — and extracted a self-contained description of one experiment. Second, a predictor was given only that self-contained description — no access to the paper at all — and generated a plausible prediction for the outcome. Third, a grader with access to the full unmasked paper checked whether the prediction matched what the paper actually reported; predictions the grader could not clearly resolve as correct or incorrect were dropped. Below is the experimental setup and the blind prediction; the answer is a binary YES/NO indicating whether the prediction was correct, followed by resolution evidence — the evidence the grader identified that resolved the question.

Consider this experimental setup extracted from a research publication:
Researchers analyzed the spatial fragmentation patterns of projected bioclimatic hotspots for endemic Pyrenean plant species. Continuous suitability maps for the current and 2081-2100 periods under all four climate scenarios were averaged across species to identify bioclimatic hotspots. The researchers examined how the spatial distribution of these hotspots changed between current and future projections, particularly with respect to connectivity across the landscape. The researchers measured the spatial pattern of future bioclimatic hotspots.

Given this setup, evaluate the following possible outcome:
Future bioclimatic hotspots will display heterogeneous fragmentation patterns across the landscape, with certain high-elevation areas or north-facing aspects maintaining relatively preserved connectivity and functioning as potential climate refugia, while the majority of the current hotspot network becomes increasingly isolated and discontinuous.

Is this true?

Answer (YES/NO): NO